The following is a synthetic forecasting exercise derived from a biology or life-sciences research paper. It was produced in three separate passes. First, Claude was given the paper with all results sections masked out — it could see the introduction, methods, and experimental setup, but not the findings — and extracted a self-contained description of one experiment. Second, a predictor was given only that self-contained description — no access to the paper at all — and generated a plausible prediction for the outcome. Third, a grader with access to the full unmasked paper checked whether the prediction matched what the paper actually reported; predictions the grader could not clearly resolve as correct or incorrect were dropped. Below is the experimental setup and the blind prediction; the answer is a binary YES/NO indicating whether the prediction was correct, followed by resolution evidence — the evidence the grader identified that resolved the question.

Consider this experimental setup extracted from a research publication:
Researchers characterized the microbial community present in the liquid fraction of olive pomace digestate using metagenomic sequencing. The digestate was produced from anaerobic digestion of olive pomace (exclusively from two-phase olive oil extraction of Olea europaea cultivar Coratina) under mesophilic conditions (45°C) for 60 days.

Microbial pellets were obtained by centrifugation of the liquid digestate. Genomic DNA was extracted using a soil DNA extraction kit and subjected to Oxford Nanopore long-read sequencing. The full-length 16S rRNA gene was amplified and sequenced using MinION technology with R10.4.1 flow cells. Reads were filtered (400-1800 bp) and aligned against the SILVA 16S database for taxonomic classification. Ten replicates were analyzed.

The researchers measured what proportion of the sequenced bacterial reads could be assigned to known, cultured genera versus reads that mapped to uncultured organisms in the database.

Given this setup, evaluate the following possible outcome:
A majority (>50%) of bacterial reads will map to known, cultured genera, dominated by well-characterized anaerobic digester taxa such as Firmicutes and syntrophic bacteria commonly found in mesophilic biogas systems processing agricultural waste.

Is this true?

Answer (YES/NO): NO